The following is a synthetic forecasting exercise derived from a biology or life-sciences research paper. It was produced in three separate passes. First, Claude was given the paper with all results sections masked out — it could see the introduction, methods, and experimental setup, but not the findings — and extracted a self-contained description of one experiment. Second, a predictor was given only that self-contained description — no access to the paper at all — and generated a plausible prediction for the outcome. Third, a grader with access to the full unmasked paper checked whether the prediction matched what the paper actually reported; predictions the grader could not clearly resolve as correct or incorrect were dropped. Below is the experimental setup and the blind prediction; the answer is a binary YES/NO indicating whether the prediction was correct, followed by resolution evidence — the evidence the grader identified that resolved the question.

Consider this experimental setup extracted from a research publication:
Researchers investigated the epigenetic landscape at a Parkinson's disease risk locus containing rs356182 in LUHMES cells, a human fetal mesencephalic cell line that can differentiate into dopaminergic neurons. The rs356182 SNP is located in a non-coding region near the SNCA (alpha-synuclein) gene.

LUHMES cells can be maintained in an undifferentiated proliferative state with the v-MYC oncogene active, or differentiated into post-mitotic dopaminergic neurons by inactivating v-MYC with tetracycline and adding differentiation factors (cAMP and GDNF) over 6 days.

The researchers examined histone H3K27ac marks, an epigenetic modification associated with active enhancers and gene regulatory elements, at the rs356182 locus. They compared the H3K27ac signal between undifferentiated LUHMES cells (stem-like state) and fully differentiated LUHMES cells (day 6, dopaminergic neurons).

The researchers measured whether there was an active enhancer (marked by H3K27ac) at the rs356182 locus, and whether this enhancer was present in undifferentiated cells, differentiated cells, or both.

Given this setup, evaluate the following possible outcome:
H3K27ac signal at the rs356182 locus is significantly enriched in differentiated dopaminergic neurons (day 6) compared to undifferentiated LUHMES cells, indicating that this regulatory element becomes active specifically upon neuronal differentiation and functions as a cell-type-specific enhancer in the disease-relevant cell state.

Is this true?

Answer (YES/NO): YES